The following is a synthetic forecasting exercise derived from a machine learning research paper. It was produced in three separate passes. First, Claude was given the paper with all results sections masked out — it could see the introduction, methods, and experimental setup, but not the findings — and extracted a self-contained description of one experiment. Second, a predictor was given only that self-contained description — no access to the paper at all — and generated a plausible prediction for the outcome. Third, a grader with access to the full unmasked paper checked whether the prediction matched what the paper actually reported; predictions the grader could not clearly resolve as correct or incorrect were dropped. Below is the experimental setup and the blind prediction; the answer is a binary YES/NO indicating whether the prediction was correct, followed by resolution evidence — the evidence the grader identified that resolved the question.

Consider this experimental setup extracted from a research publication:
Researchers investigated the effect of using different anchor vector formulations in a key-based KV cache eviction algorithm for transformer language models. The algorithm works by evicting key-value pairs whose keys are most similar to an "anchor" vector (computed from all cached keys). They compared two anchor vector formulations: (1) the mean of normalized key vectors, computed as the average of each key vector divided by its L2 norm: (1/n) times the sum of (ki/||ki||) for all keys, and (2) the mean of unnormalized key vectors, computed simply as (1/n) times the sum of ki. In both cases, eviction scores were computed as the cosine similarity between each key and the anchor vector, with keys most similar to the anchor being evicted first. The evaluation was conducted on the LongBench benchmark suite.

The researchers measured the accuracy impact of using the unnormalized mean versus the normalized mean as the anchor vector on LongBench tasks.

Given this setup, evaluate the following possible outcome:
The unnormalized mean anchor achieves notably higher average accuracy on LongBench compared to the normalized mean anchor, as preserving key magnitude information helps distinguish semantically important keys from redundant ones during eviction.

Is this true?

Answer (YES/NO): NO